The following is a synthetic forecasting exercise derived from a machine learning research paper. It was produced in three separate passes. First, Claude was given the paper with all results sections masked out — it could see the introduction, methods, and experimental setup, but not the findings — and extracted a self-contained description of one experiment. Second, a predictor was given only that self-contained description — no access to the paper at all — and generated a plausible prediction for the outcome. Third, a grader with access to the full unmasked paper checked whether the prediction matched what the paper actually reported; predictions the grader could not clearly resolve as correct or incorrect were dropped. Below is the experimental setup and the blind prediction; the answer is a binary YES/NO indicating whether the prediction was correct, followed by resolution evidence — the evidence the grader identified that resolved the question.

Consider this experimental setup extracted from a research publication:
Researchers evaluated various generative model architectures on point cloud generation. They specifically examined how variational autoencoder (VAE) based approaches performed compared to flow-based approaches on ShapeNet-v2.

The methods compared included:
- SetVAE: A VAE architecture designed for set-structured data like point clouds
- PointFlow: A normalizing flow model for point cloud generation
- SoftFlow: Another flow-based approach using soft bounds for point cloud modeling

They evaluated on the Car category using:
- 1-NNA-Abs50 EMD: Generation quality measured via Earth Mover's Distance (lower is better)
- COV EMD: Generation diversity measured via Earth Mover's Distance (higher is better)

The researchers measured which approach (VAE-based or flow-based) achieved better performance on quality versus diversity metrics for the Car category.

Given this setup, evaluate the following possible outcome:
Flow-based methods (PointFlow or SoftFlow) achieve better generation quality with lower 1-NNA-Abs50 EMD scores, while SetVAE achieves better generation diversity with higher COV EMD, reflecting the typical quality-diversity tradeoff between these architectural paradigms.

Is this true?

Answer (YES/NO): YES